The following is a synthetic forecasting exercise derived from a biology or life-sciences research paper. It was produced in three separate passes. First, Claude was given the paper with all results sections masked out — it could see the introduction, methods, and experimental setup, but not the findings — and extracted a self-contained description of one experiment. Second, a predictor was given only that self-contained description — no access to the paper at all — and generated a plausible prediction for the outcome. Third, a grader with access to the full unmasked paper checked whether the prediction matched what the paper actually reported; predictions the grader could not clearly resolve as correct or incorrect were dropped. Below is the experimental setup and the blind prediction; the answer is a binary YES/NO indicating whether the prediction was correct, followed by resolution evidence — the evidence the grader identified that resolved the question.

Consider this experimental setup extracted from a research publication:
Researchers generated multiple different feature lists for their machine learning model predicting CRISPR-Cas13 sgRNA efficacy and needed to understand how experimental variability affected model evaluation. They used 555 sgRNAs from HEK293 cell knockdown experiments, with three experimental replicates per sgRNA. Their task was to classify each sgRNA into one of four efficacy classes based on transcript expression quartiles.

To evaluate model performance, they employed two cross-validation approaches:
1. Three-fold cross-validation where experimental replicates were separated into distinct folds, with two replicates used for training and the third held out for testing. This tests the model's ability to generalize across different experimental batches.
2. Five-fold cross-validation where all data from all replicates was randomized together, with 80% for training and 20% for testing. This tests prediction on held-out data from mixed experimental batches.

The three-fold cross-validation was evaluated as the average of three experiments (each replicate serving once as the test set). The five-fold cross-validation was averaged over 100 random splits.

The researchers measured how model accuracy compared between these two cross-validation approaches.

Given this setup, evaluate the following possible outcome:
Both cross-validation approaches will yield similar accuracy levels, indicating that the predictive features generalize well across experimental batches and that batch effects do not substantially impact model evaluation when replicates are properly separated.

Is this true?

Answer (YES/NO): NO